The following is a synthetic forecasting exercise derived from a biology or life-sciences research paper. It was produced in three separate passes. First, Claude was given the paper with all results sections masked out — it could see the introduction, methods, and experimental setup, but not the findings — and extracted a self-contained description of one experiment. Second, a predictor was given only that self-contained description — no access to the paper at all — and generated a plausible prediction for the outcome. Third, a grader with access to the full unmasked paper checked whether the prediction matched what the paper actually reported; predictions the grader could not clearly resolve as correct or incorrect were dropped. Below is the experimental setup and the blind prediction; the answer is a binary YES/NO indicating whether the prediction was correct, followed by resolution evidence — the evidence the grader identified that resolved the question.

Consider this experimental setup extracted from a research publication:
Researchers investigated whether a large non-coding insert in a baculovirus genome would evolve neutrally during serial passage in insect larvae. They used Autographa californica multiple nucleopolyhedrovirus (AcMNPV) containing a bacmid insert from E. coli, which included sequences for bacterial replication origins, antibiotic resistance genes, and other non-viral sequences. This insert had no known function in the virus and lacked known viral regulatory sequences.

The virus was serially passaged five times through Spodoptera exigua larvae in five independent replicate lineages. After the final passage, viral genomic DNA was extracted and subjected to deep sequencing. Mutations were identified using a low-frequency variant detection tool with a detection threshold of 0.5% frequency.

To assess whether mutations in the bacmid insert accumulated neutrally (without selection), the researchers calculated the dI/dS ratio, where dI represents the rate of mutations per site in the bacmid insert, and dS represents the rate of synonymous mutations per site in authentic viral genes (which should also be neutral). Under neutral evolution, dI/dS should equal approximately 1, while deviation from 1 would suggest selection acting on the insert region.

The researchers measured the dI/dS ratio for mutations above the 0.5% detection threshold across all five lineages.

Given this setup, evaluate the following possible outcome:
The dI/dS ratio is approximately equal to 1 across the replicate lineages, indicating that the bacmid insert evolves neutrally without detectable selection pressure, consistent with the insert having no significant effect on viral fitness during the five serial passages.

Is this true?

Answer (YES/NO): YES